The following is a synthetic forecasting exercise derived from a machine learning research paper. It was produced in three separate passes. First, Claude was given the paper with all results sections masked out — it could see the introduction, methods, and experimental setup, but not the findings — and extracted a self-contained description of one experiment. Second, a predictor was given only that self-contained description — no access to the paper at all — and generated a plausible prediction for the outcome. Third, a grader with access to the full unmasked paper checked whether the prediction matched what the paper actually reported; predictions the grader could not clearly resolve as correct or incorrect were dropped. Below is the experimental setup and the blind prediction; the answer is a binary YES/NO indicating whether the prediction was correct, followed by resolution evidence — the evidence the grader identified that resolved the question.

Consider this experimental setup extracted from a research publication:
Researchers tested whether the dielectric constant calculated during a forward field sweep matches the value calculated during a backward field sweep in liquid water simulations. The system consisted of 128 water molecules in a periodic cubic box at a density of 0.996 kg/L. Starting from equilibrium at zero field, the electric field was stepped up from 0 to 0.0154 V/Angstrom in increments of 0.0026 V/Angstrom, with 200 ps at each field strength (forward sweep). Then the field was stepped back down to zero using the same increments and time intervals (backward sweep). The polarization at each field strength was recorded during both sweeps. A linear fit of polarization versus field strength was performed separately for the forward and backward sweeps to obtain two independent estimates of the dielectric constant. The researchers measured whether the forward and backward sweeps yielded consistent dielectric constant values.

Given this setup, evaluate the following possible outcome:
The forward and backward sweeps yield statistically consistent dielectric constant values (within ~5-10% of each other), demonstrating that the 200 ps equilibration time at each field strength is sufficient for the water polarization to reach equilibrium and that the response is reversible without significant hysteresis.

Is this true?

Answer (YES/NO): YES